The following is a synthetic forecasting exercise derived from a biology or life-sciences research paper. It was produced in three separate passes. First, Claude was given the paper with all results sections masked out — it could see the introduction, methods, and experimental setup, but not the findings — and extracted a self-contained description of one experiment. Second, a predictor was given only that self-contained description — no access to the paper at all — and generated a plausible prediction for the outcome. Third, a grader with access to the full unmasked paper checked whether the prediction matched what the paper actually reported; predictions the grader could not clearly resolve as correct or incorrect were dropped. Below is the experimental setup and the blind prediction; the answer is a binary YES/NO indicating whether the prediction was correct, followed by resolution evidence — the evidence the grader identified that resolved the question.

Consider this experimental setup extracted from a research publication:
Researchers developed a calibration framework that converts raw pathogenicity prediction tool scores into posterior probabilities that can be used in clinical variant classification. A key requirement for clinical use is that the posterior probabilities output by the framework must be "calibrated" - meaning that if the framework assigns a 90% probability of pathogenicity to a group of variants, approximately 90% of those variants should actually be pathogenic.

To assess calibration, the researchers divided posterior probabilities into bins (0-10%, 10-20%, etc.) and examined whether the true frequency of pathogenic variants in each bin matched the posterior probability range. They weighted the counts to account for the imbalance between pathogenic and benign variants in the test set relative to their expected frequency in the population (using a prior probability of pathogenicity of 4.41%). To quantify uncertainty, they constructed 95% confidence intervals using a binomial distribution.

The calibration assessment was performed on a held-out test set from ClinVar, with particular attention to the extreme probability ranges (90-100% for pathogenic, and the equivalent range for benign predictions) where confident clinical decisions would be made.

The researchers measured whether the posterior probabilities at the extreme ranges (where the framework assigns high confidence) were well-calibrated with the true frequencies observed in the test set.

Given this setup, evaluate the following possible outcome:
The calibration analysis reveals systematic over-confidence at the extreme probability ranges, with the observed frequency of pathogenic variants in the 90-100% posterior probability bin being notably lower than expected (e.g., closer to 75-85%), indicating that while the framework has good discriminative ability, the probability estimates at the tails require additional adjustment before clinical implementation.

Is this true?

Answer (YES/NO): NO